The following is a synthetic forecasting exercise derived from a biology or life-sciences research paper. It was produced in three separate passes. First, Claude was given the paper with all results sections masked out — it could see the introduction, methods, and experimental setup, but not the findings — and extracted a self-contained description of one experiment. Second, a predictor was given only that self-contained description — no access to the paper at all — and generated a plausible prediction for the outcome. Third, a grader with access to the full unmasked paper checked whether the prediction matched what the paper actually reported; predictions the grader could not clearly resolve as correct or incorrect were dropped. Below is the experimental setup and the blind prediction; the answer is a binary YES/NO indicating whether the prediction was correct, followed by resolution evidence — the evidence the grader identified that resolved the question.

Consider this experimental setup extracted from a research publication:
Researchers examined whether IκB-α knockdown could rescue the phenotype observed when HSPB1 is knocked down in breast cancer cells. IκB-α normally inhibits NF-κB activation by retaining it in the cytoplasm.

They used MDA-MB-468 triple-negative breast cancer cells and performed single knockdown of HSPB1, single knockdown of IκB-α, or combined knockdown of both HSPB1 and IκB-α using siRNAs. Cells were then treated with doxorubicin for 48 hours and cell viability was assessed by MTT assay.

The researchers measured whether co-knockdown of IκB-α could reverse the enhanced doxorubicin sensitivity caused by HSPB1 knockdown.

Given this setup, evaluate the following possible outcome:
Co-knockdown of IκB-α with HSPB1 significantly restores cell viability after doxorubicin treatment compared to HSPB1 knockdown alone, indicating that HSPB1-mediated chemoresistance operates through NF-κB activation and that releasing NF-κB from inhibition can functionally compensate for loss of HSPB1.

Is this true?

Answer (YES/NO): YES